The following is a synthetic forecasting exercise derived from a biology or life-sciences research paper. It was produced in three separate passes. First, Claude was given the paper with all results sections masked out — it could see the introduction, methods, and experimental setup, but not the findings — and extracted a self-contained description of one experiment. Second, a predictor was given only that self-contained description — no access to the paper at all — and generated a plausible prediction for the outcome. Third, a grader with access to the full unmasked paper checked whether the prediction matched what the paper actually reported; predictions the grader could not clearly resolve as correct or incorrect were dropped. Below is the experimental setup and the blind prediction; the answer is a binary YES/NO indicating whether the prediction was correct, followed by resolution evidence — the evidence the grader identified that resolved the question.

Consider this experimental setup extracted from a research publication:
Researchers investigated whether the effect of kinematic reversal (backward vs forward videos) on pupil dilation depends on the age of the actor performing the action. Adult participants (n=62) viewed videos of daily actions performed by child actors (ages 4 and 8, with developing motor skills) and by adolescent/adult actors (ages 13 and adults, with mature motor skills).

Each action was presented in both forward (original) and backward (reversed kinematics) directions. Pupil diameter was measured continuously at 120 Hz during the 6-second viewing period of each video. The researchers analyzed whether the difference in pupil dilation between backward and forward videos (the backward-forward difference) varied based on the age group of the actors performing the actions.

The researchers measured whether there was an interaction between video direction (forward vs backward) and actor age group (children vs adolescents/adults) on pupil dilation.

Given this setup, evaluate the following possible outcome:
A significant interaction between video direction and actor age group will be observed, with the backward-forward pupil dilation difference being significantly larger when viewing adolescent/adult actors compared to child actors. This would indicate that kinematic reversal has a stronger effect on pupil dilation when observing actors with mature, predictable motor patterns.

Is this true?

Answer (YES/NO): NO